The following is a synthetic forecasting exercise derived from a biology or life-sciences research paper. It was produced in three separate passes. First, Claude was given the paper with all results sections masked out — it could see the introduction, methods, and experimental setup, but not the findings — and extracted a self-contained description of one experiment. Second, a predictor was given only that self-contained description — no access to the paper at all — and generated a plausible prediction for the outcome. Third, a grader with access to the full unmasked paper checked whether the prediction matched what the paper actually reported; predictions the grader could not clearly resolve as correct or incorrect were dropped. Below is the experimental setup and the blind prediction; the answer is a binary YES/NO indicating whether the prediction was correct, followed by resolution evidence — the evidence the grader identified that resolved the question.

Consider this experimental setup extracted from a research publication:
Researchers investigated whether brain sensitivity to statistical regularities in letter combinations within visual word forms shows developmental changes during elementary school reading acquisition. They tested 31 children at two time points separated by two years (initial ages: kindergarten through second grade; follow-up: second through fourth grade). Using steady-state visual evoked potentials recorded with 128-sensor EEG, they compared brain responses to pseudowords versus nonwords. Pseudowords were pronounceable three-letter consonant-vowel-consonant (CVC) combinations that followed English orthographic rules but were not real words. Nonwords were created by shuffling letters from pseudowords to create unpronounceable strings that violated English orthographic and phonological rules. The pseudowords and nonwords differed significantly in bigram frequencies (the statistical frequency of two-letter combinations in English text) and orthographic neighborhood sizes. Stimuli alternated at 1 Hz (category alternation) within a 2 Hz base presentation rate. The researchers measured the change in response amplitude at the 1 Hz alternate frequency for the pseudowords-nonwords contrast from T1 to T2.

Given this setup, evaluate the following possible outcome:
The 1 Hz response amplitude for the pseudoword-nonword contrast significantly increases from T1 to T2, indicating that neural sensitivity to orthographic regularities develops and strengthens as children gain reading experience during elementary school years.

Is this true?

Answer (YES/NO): YES